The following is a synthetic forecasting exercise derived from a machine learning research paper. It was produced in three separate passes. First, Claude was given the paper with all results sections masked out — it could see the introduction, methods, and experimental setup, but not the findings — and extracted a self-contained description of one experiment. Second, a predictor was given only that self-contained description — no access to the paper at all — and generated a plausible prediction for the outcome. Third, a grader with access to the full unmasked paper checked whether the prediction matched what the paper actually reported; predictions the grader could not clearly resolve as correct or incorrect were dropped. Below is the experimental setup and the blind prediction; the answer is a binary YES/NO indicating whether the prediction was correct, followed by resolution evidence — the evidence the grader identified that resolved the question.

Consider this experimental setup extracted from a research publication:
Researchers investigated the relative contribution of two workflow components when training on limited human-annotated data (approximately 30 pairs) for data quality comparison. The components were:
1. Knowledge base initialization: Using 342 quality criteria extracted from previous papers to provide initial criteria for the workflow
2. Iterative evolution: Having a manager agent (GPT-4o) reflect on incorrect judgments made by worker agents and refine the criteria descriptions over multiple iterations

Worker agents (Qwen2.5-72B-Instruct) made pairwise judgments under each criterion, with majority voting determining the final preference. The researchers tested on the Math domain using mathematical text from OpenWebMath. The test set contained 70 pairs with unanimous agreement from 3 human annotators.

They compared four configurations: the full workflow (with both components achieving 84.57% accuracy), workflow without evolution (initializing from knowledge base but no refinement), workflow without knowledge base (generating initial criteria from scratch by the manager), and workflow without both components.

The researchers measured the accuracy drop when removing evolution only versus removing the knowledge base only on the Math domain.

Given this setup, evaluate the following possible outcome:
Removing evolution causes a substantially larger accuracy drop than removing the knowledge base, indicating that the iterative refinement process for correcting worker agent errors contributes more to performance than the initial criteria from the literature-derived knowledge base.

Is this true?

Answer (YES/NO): YES